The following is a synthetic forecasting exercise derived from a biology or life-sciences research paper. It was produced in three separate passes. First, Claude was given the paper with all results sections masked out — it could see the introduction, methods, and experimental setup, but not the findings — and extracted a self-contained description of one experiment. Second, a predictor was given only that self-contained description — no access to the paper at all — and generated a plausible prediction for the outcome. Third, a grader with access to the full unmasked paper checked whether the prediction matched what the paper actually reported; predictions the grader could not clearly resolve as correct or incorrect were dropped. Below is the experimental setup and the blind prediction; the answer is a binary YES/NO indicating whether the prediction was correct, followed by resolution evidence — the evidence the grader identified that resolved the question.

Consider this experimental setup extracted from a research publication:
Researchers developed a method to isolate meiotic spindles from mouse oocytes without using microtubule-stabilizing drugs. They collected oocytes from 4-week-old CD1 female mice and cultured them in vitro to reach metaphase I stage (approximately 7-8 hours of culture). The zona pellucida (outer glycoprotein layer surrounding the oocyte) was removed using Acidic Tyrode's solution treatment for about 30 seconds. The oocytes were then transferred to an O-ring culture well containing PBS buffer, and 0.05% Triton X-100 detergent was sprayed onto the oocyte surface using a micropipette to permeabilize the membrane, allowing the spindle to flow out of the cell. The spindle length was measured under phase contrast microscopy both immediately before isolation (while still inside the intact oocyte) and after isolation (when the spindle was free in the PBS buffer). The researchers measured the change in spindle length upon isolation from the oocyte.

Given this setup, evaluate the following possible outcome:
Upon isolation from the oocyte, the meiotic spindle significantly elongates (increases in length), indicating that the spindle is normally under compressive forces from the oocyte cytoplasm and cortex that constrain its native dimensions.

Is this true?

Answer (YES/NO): NO